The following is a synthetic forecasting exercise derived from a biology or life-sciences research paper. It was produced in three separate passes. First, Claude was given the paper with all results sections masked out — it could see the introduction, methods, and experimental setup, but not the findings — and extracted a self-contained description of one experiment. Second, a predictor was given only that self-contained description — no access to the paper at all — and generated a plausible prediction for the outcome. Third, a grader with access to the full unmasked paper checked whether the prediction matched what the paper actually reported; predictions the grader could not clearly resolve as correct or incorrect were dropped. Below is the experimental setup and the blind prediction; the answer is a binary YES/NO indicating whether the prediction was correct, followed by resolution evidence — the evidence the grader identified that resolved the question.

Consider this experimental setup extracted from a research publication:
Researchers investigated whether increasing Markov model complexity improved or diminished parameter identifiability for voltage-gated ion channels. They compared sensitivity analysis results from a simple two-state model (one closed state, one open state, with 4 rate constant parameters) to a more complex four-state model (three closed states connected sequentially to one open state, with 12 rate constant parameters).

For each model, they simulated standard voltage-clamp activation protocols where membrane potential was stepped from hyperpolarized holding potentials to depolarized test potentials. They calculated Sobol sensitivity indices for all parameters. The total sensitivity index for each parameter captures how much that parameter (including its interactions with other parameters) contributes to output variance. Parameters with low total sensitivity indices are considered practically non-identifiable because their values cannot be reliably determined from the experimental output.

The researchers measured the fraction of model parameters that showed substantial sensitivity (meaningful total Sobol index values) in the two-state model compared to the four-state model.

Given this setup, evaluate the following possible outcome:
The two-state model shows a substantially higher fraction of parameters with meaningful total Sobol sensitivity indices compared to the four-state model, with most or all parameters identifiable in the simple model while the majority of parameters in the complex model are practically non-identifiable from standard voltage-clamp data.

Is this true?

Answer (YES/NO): NO